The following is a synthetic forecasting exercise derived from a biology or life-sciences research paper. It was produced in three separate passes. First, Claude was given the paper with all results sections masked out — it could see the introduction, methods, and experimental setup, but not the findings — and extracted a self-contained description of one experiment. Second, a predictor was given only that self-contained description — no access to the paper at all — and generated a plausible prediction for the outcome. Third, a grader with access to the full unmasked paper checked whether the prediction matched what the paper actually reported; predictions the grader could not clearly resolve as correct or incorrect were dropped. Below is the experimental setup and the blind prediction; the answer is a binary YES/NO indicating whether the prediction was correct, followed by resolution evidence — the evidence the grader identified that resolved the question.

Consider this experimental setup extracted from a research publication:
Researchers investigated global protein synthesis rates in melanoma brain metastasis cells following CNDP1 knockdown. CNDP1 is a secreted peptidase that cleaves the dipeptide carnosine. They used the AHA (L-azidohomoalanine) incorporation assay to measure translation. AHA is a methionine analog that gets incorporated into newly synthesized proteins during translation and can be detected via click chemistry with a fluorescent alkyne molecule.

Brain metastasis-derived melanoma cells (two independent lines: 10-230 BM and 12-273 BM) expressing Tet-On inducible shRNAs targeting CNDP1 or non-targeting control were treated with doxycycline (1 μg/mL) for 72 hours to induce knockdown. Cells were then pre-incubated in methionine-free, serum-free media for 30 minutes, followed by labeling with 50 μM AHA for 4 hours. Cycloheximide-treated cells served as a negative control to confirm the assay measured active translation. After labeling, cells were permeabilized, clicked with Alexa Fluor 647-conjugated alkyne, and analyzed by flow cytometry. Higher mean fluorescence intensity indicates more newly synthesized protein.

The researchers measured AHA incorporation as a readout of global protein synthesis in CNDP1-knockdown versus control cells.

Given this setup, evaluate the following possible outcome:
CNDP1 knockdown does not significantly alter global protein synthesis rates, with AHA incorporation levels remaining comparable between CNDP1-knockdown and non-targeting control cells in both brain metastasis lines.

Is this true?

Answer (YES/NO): YES